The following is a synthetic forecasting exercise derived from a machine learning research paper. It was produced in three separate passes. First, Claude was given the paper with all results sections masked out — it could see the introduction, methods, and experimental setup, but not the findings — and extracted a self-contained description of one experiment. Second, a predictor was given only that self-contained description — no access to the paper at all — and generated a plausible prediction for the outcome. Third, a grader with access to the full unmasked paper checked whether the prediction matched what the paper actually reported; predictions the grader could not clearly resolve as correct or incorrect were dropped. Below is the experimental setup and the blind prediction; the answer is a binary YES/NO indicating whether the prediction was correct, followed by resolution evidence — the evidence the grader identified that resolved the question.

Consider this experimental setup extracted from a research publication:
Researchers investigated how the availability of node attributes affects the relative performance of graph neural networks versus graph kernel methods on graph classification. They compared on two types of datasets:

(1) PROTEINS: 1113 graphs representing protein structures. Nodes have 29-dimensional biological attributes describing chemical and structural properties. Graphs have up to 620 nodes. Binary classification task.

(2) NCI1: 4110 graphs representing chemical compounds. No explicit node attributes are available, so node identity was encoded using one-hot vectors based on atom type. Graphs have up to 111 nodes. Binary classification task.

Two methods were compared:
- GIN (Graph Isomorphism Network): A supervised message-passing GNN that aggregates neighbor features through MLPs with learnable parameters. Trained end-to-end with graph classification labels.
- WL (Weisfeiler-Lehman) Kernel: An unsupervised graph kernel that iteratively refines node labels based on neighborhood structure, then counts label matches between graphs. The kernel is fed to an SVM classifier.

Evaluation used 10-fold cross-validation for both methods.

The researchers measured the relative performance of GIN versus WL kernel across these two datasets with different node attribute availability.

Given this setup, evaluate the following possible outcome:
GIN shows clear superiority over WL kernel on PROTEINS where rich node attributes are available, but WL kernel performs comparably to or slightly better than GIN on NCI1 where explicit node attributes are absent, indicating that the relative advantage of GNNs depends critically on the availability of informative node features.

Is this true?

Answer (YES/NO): NO